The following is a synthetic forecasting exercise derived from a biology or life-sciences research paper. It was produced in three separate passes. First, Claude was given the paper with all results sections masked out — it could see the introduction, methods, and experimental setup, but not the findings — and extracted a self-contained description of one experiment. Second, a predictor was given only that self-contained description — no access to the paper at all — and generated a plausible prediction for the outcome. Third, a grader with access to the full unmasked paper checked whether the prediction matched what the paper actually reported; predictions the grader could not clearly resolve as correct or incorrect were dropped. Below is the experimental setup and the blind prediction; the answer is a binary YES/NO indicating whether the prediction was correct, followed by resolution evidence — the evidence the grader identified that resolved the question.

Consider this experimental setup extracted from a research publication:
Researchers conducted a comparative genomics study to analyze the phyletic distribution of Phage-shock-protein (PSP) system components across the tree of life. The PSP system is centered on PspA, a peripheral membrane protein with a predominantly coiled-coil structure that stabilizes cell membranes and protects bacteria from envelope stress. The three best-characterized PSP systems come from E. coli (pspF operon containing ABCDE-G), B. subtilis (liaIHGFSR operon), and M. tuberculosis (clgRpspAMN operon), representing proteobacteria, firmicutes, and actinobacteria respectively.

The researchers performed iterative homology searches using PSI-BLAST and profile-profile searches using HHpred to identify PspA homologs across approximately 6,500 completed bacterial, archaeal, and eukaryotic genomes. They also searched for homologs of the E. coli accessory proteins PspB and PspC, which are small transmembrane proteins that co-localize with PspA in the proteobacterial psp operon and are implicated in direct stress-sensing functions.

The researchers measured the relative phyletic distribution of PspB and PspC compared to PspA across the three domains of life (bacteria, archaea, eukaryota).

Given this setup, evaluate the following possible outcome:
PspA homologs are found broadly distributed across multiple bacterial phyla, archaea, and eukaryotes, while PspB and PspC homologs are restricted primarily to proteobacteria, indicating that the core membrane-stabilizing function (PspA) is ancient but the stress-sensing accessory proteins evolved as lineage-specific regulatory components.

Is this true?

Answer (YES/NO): NO